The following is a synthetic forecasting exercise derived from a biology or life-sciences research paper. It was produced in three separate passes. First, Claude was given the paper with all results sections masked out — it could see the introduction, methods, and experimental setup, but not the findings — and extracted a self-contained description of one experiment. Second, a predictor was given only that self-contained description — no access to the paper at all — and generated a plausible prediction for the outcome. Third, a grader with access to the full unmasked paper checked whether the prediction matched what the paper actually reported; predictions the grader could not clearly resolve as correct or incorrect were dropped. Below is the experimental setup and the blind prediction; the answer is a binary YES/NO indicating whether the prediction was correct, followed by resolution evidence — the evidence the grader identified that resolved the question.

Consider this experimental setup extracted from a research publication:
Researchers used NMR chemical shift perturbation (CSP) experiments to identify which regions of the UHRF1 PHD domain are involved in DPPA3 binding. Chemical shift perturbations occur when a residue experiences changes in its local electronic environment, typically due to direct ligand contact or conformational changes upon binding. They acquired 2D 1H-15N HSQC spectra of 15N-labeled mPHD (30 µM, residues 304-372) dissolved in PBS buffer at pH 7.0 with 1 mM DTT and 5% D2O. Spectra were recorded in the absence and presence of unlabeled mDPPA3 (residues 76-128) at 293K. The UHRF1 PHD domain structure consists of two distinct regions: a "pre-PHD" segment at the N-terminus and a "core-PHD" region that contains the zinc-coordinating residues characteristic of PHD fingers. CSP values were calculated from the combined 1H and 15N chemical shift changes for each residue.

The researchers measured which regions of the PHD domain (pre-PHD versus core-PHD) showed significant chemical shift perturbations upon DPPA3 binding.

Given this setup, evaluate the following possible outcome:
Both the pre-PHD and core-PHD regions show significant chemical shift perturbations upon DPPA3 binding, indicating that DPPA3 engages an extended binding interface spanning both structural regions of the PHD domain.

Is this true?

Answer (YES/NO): YES